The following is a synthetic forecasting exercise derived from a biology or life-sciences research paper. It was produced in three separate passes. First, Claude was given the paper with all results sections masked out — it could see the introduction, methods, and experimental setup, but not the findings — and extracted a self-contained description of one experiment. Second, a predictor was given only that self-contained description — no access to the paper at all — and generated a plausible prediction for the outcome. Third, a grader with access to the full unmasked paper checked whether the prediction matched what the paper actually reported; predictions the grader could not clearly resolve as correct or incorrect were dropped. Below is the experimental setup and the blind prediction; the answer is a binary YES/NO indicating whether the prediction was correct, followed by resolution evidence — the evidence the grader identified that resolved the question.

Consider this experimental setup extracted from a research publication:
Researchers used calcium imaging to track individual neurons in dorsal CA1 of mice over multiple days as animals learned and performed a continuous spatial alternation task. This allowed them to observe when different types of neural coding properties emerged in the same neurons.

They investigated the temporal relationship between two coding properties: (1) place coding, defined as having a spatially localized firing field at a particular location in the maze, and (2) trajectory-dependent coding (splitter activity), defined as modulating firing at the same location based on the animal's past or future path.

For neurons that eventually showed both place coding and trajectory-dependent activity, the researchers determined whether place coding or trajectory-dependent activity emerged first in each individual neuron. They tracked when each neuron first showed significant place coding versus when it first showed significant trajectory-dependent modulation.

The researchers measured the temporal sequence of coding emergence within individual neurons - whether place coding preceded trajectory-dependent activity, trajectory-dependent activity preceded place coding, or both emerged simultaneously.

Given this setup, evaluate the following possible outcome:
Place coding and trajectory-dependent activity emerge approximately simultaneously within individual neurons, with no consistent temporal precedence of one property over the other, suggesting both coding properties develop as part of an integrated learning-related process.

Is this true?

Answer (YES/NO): NO